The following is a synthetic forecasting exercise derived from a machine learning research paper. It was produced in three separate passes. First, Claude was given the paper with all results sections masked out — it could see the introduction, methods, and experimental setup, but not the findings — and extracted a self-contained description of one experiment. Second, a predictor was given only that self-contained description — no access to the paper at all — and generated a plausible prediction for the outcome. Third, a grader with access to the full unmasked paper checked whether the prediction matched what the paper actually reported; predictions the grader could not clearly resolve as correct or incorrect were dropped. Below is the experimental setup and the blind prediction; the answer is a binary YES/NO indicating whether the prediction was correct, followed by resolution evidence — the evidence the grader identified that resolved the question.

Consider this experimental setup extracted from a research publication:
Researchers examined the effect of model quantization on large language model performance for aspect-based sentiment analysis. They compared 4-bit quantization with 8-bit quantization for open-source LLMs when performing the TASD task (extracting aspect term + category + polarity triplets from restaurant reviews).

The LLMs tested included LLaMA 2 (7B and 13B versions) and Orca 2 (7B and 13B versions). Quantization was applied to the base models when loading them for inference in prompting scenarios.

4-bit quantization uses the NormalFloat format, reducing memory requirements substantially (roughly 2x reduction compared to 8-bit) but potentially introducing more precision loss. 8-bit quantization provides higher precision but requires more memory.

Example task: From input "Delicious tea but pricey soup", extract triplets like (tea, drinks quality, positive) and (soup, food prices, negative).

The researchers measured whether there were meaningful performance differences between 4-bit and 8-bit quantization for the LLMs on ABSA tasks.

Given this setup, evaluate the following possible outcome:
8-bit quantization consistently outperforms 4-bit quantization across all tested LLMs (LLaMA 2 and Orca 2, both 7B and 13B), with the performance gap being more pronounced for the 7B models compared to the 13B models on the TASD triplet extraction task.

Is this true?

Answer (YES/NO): NO